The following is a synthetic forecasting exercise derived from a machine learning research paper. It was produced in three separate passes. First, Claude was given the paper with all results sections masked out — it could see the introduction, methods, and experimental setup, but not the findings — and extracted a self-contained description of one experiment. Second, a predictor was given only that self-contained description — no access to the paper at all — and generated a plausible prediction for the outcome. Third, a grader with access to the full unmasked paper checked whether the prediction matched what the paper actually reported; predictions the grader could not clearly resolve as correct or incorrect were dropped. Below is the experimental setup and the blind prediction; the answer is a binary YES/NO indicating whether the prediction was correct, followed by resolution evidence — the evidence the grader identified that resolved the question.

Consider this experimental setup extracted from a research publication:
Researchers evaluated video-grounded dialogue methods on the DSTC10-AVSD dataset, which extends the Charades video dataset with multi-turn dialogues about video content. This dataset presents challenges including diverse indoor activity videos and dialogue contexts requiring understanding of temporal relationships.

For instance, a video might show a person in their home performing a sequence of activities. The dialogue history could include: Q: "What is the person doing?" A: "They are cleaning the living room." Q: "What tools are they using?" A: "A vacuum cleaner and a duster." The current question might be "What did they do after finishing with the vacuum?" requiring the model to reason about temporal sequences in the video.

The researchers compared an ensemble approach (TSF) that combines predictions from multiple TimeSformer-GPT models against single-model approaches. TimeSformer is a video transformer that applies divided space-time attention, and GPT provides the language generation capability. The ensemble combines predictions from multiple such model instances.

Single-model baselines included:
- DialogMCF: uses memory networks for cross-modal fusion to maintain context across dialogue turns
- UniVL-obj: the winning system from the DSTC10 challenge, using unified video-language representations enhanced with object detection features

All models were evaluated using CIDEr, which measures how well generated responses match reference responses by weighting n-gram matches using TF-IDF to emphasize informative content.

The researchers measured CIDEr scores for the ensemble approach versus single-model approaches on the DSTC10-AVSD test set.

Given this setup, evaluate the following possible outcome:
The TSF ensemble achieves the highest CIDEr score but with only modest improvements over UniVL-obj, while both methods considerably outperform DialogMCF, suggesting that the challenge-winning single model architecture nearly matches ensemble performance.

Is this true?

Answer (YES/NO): NO